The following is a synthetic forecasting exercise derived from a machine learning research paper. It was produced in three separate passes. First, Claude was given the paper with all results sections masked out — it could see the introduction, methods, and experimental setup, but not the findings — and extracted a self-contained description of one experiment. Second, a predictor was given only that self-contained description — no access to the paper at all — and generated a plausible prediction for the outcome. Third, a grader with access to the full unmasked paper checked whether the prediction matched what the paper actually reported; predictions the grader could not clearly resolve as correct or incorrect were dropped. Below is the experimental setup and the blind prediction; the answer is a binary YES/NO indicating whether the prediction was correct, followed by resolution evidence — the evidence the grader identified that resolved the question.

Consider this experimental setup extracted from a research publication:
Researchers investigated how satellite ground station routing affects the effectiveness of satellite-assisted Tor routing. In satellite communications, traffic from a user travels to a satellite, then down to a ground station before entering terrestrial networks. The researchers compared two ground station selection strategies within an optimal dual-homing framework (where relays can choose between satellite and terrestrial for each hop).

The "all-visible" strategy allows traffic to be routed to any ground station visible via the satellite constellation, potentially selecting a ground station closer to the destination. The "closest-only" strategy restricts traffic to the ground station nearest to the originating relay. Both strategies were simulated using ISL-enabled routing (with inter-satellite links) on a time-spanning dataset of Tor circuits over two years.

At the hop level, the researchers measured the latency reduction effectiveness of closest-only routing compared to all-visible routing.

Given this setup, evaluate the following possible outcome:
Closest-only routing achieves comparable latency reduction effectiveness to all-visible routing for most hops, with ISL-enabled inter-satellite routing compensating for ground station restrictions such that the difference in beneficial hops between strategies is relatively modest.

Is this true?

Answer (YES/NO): NO